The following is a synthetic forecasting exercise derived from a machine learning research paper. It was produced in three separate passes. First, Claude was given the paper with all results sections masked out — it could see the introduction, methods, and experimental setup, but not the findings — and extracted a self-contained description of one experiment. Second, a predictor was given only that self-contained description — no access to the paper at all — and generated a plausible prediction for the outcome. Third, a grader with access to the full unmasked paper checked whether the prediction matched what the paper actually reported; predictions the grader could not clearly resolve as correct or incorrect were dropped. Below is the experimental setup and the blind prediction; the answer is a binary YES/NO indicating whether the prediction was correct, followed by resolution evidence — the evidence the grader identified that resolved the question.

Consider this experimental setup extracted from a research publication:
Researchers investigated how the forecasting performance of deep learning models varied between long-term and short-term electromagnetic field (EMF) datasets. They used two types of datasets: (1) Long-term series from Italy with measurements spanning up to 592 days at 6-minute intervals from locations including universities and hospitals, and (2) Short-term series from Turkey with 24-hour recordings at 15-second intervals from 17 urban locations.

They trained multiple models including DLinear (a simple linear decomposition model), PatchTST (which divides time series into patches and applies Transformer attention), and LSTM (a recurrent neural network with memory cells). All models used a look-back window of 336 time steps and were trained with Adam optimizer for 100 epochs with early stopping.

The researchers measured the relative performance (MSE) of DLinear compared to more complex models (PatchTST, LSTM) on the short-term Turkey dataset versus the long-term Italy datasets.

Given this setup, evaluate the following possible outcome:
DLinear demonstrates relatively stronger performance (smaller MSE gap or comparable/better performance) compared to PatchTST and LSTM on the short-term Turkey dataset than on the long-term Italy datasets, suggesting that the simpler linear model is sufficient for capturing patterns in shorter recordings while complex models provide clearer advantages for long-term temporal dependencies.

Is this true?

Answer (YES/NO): YES